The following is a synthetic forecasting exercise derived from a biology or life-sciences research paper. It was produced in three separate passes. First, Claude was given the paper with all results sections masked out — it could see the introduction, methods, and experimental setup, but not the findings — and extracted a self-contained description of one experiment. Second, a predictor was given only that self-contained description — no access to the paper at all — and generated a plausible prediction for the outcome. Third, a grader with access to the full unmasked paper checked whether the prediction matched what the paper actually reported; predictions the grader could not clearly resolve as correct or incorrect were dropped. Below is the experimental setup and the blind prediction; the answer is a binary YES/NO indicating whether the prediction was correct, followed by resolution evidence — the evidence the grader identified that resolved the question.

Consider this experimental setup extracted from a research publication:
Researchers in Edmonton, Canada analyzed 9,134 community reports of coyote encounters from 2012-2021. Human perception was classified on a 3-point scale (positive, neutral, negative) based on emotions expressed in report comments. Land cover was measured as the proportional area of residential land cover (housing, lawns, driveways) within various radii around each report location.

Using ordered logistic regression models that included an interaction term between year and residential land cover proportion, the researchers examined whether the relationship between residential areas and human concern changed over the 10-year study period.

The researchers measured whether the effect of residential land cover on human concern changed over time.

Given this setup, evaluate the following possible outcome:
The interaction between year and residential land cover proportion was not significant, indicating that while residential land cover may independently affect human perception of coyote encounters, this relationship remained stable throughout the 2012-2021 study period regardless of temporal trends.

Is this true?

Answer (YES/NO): NO